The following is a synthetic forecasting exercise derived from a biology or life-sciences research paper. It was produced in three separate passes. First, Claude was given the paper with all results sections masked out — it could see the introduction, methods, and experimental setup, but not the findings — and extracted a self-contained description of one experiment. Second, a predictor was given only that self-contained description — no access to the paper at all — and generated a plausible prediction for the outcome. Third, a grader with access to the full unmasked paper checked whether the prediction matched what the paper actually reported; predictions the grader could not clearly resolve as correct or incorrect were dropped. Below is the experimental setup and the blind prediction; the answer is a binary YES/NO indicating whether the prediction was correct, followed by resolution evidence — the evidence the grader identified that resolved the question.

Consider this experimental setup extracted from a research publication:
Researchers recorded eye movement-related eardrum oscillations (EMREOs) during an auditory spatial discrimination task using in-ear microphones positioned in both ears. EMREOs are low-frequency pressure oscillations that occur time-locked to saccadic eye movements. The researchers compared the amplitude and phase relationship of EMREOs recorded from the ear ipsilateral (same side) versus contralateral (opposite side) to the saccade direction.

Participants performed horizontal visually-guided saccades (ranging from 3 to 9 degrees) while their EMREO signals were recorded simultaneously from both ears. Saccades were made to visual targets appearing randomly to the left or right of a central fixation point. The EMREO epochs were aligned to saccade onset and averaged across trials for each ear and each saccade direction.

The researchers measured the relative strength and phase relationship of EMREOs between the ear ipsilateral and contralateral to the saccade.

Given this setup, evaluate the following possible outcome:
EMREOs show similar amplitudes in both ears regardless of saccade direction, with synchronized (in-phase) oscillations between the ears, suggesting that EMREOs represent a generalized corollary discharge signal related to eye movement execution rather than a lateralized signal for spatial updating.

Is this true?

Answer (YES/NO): NO